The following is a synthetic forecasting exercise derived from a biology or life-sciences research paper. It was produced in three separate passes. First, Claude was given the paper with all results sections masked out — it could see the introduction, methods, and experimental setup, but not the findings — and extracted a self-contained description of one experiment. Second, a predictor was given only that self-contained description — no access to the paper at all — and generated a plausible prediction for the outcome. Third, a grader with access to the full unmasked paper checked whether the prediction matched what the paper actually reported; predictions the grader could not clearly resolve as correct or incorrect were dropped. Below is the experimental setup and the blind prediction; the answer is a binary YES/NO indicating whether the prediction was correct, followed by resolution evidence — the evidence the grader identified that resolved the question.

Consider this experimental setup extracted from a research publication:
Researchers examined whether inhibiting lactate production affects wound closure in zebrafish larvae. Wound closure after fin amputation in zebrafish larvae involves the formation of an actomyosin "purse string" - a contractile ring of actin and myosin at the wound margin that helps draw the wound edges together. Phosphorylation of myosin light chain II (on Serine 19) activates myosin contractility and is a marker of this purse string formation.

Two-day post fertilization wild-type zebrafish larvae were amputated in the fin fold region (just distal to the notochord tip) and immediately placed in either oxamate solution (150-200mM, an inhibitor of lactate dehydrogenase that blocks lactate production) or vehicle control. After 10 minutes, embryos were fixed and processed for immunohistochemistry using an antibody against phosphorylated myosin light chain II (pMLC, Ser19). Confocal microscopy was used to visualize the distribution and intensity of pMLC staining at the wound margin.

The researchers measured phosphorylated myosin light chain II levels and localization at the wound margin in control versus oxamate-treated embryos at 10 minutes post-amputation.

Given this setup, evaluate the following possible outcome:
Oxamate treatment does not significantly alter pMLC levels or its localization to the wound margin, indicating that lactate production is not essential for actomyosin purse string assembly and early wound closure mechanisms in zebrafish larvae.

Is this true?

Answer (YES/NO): NO